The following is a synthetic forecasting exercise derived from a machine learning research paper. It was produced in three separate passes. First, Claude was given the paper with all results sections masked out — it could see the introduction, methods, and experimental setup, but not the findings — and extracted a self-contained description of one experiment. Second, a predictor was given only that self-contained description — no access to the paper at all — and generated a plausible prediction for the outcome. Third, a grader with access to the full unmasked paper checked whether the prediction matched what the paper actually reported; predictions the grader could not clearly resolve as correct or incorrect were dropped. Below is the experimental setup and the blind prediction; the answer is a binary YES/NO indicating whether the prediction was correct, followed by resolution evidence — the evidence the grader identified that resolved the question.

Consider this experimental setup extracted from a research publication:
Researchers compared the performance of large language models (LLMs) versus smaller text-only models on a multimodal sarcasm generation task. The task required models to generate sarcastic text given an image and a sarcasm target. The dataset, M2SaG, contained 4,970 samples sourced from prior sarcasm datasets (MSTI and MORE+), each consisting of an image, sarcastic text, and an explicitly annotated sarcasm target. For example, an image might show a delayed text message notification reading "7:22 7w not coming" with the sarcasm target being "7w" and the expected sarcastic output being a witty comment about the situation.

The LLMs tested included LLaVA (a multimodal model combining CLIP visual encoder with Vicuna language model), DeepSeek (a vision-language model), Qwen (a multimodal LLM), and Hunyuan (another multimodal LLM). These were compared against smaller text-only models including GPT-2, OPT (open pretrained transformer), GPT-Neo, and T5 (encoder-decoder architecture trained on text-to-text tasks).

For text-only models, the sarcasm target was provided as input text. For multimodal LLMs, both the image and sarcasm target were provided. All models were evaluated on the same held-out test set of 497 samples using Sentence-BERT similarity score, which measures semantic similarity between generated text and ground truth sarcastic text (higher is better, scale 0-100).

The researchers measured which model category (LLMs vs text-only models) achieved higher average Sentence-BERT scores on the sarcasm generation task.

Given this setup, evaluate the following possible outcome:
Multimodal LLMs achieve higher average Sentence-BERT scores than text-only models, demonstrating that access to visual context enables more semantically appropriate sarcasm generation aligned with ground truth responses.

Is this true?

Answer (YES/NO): NO